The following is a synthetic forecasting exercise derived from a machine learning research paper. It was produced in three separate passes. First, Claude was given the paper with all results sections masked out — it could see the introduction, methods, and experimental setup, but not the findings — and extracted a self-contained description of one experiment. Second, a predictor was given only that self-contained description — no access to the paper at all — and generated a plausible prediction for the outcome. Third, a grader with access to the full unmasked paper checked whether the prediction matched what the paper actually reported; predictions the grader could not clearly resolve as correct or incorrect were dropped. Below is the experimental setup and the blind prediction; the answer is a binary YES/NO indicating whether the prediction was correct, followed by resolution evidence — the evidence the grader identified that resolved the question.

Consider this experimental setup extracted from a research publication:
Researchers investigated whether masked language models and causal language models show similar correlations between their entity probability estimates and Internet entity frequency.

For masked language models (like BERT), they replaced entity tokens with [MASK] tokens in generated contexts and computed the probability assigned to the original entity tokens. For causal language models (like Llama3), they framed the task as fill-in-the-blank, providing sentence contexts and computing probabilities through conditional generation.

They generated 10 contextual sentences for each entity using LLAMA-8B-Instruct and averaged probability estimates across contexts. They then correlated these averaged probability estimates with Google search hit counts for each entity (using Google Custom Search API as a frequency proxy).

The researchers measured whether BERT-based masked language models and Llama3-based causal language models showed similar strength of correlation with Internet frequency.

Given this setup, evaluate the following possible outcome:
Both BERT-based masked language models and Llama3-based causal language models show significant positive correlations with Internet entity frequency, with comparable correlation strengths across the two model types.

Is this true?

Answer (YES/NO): YES